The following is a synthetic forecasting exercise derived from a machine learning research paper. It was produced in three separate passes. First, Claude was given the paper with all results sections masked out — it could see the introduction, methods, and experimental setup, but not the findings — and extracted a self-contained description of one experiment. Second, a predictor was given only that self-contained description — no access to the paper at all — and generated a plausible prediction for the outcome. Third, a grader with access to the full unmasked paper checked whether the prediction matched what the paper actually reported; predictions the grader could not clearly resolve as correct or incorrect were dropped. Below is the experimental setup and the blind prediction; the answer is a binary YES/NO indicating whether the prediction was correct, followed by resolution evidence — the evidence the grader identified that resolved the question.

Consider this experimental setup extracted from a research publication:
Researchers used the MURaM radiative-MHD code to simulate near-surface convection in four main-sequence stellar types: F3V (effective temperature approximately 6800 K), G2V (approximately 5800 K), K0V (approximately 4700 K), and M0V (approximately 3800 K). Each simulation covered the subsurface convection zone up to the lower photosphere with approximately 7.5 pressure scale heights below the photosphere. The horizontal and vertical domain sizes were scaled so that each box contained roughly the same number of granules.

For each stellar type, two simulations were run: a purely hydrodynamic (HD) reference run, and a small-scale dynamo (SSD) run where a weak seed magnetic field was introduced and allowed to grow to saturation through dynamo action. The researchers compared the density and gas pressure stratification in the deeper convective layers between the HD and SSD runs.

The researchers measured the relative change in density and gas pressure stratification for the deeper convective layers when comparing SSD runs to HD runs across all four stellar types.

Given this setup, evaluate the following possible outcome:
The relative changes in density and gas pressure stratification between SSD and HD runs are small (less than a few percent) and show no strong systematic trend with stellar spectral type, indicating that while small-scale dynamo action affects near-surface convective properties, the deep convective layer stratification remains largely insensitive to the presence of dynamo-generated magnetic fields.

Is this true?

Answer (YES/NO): NO